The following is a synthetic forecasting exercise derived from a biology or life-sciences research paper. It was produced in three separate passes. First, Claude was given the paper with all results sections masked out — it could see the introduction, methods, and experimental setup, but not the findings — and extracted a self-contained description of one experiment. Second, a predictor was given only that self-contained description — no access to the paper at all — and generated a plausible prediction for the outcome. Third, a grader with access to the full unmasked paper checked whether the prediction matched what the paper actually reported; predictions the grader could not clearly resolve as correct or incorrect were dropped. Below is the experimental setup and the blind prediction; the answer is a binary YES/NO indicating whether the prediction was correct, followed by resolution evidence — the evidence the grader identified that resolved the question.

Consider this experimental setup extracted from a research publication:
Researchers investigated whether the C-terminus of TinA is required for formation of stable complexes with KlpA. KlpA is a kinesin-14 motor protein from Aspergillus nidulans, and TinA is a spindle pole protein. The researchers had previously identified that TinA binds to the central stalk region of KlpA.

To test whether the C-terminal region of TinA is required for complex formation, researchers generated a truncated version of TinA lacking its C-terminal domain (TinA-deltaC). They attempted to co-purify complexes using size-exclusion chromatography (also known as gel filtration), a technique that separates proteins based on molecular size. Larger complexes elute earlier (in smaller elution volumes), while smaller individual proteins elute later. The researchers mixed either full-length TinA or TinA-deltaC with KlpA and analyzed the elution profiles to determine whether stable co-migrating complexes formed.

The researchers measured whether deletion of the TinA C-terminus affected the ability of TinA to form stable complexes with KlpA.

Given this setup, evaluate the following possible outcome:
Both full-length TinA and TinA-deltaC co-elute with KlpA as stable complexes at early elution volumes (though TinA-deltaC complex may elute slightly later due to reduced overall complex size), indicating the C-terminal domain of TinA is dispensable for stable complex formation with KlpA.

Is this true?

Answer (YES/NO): NO